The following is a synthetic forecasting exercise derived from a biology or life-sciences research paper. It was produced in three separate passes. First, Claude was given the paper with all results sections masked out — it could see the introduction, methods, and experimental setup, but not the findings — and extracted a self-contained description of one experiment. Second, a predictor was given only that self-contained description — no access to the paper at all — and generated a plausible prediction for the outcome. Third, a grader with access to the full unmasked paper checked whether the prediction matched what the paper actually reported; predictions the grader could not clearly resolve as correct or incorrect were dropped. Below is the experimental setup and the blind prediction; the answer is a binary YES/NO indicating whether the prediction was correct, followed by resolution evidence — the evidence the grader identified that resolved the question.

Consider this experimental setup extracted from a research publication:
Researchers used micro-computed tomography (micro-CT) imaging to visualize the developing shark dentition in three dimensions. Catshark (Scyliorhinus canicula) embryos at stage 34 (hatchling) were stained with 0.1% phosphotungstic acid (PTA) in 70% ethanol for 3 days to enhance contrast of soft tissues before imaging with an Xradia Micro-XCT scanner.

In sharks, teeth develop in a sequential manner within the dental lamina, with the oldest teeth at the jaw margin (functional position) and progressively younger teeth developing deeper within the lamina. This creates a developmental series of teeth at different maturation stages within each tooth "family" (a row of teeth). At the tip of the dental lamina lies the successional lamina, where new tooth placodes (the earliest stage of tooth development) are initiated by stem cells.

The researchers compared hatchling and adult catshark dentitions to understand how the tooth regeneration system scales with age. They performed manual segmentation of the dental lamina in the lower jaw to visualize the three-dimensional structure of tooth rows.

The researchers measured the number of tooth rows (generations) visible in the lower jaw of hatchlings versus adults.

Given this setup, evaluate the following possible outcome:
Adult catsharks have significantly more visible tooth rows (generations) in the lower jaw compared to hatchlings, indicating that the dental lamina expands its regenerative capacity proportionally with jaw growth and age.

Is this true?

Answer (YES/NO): YES